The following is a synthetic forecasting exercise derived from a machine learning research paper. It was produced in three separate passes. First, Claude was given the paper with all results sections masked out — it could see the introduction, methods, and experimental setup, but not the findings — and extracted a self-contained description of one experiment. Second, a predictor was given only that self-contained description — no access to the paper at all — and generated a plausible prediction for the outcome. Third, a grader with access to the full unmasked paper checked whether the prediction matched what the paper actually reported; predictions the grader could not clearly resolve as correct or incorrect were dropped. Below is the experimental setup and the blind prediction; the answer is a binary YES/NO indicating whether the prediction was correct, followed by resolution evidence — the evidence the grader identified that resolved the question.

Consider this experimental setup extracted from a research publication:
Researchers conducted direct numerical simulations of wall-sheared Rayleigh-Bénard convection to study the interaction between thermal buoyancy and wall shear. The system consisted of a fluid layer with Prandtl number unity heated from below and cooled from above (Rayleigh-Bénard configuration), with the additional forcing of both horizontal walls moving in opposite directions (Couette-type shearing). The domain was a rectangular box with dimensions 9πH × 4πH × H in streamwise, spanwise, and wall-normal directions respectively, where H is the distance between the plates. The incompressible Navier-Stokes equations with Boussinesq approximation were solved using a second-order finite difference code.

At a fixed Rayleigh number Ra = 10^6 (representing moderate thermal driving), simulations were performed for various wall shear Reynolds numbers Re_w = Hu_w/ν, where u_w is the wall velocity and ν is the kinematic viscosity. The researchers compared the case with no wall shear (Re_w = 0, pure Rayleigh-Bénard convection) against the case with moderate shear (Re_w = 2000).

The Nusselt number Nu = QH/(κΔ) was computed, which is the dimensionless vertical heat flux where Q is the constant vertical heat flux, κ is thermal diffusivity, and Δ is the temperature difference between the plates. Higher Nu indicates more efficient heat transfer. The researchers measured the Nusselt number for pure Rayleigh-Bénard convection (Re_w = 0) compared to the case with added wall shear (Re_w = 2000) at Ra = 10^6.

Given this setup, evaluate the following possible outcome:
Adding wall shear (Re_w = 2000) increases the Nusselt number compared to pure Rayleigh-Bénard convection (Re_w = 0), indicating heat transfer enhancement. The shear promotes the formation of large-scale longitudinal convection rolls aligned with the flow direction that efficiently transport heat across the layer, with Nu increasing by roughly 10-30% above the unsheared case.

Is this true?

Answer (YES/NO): NO